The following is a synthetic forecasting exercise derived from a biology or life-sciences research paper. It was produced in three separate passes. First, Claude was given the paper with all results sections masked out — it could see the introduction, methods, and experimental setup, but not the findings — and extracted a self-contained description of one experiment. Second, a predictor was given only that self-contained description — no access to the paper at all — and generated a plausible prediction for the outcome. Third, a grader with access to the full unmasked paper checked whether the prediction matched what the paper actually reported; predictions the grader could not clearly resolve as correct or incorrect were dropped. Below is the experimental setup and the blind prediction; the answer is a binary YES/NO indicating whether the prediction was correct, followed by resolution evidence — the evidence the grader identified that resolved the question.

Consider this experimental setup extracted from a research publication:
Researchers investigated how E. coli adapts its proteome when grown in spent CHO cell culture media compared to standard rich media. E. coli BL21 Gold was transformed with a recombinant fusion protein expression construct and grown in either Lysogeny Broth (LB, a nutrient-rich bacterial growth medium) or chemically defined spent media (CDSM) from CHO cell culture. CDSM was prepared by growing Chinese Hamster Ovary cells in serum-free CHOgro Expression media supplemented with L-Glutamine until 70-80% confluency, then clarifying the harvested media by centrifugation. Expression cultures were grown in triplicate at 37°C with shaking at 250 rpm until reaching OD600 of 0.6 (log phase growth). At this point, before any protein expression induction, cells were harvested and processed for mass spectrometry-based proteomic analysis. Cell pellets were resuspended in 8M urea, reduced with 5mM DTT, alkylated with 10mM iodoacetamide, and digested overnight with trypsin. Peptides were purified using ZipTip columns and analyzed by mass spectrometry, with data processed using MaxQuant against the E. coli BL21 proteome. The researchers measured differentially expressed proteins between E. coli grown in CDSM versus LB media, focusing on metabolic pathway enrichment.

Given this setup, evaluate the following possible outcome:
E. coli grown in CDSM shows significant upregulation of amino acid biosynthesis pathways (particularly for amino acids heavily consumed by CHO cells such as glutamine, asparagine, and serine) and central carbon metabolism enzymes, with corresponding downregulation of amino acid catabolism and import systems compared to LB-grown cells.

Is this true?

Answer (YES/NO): NO